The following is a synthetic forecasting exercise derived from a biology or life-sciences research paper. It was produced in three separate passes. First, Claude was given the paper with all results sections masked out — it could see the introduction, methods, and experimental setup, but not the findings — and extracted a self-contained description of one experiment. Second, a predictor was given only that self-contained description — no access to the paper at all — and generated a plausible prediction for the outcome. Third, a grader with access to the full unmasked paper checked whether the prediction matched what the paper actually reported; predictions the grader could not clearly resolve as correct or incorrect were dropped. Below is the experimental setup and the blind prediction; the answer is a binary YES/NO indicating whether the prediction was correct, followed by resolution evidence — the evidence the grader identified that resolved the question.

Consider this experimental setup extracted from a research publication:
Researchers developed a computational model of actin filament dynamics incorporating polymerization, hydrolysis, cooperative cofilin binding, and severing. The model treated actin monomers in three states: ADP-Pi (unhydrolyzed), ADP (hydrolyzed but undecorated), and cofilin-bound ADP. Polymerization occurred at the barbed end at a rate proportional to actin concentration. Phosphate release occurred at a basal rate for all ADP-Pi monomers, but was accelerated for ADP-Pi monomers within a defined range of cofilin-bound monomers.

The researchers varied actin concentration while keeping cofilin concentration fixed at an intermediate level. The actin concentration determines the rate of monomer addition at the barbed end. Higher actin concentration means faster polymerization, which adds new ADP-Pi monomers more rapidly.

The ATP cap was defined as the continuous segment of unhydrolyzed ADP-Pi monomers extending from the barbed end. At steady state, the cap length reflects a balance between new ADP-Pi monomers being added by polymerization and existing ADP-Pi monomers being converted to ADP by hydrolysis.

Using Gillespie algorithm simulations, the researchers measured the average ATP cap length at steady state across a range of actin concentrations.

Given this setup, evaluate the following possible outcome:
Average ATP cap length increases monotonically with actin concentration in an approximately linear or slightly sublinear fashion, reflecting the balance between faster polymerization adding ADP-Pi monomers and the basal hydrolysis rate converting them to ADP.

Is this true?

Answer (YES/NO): YES